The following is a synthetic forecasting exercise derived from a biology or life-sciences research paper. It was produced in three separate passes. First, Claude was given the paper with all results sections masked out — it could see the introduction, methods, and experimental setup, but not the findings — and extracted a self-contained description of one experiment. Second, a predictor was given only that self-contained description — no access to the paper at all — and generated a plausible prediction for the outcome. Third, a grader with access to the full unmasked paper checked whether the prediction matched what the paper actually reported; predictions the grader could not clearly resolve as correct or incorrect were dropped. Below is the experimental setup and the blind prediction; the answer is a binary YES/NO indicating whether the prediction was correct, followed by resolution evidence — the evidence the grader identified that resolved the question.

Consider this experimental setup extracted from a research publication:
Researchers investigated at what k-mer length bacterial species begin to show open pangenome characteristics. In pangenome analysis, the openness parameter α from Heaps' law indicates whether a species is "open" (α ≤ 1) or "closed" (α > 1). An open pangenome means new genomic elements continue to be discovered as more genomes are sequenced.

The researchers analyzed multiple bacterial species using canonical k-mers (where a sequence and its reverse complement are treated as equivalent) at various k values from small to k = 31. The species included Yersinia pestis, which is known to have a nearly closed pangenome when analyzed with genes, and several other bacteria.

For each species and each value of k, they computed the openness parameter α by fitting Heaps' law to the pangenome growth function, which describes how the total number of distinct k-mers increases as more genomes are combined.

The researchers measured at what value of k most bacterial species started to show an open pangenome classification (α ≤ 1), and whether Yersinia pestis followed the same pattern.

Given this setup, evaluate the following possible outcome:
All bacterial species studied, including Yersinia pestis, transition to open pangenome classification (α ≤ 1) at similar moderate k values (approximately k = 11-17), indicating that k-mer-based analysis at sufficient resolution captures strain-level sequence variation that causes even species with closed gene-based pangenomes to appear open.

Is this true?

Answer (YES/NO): NO